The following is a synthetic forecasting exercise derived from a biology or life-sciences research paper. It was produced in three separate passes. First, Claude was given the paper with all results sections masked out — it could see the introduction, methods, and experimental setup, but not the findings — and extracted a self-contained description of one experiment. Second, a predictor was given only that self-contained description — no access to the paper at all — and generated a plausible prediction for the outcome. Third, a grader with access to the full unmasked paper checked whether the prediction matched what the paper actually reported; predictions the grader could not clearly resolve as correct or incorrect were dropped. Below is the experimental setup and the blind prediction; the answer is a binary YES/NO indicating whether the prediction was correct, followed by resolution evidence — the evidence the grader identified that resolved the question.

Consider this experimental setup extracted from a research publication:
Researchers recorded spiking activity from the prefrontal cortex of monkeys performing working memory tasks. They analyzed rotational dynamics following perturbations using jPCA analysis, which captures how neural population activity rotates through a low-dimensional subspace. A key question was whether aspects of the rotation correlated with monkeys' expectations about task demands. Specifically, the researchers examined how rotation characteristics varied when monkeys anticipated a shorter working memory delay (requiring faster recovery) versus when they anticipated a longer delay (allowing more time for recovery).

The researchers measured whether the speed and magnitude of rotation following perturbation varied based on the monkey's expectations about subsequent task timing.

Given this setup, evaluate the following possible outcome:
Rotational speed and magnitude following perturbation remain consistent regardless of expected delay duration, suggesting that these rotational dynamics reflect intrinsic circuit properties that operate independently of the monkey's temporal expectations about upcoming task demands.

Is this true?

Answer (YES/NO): NO